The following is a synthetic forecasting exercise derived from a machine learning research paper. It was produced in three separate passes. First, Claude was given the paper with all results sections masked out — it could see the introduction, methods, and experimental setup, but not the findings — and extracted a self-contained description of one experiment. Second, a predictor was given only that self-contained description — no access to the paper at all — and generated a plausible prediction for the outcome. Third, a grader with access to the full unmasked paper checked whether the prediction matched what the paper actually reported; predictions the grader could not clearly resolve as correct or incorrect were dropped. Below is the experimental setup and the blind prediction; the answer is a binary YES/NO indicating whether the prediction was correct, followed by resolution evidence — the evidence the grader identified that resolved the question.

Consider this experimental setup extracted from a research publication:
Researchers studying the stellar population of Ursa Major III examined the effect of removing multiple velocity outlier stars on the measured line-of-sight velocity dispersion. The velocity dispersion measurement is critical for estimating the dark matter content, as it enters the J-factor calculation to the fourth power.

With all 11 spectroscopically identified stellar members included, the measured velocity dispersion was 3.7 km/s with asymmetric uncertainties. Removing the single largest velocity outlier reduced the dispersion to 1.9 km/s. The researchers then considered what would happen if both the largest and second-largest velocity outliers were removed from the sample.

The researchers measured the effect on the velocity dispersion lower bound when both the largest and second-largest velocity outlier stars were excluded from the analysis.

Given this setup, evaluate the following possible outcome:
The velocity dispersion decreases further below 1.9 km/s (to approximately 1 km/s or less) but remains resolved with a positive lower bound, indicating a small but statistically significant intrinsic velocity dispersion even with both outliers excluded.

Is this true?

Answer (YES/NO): NO